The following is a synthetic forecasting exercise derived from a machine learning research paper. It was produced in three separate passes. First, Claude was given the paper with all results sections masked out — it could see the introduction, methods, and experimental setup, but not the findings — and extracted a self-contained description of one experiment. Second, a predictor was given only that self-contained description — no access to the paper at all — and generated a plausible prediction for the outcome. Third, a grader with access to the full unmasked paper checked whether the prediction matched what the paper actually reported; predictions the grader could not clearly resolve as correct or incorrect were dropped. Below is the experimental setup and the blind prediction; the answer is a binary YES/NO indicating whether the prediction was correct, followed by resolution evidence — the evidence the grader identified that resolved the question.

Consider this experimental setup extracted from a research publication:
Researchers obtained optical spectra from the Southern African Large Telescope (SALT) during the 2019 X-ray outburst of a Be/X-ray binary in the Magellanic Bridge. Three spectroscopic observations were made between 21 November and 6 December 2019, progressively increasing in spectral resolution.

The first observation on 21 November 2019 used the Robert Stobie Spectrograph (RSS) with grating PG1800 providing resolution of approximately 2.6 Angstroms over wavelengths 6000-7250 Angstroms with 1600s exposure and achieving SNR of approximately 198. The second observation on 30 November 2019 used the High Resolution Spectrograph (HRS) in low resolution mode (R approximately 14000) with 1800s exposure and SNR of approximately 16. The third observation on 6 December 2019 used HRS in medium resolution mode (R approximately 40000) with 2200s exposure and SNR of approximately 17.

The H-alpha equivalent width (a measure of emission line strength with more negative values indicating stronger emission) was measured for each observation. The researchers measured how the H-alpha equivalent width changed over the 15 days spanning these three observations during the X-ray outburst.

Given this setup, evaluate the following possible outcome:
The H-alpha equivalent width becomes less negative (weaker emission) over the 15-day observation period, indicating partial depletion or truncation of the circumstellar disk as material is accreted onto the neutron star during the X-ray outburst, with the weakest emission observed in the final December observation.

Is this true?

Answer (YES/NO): NO